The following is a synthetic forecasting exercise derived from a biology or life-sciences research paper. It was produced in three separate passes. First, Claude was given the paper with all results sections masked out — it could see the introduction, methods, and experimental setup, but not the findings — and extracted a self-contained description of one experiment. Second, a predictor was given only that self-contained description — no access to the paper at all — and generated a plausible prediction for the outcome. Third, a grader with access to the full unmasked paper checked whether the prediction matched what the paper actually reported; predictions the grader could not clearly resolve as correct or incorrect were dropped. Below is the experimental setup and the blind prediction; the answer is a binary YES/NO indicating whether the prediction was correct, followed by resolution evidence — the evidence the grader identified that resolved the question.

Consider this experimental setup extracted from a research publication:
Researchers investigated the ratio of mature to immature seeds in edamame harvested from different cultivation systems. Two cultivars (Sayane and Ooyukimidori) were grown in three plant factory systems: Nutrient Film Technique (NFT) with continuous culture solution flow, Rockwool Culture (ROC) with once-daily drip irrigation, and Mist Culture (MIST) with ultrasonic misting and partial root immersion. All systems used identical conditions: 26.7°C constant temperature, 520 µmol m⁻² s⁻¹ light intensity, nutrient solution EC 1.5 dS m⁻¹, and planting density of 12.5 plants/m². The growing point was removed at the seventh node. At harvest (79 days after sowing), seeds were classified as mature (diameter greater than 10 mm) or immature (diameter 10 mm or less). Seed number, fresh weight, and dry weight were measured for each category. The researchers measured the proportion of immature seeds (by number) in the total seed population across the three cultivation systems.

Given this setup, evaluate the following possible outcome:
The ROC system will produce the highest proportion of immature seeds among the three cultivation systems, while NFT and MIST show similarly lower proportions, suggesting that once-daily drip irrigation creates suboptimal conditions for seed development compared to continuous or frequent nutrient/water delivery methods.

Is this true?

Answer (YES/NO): NO